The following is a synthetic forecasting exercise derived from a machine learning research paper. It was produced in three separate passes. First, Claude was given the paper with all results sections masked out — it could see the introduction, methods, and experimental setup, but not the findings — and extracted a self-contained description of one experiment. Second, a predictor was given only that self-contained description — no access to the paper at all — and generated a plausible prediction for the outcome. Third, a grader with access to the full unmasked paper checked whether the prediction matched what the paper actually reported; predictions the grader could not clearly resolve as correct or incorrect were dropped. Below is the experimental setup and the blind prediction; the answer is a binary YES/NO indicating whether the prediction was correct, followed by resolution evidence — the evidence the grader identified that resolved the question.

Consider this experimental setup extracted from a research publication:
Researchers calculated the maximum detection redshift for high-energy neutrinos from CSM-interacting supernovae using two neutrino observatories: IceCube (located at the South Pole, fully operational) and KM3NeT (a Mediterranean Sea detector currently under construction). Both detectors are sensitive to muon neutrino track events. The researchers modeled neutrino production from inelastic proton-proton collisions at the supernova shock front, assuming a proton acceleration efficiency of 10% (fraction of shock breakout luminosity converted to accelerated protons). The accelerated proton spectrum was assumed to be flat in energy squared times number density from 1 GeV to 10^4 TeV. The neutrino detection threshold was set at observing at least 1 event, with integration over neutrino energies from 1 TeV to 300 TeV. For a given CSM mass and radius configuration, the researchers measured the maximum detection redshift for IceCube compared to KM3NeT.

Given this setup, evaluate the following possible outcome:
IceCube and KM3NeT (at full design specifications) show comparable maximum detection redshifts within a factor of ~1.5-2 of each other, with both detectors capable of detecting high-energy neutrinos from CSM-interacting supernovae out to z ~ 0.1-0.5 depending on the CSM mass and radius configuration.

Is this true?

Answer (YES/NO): NO